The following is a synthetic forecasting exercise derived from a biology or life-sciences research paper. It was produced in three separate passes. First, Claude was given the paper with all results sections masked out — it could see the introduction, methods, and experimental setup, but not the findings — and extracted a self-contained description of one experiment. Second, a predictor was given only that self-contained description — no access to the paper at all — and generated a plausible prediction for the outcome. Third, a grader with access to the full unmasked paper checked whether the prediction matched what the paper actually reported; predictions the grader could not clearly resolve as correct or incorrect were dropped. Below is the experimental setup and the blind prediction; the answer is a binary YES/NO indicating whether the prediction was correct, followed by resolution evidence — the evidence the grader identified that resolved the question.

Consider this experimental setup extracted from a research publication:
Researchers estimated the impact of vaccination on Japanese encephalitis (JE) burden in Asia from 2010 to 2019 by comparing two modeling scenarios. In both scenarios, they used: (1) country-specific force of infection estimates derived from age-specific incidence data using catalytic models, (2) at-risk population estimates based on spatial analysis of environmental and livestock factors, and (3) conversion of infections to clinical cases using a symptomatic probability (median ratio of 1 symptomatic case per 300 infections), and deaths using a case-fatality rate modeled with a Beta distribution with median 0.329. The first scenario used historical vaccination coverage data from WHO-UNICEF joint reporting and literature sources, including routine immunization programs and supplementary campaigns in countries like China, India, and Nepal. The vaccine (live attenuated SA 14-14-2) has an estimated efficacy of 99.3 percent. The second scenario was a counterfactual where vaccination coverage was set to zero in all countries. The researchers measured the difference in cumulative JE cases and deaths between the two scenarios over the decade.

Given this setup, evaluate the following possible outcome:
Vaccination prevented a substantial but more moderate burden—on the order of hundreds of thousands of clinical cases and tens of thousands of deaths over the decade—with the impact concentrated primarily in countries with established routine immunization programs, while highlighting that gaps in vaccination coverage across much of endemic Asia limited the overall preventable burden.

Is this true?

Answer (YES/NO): YES